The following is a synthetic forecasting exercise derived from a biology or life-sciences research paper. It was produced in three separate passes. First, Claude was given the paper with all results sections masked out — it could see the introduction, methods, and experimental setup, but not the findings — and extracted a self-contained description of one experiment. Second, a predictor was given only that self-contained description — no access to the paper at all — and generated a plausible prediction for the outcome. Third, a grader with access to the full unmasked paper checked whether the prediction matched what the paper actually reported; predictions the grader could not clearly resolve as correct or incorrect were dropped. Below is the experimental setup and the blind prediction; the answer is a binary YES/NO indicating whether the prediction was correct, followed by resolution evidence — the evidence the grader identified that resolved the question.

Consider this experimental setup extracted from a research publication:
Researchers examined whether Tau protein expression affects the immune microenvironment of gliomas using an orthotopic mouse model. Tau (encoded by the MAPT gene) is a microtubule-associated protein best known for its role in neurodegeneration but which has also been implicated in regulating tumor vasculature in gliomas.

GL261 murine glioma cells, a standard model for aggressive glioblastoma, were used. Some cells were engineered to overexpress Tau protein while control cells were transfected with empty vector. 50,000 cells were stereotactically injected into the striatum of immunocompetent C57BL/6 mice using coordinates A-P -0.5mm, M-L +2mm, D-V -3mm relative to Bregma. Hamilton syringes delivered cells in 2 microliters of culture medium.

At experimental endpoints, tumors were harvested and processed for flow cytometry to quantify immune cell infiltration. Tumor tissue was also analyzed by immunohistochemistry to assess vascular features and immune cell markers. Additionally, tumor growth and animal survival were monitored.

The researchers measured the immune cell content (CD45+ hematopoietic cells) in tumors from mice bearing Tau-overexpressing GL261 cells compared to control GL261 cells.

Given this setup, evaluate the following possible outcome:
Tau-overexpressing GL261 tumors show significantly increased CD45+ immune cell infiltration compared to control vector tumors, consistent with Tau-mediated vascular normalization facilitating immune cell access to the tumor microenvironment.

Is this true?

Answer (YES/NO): NO